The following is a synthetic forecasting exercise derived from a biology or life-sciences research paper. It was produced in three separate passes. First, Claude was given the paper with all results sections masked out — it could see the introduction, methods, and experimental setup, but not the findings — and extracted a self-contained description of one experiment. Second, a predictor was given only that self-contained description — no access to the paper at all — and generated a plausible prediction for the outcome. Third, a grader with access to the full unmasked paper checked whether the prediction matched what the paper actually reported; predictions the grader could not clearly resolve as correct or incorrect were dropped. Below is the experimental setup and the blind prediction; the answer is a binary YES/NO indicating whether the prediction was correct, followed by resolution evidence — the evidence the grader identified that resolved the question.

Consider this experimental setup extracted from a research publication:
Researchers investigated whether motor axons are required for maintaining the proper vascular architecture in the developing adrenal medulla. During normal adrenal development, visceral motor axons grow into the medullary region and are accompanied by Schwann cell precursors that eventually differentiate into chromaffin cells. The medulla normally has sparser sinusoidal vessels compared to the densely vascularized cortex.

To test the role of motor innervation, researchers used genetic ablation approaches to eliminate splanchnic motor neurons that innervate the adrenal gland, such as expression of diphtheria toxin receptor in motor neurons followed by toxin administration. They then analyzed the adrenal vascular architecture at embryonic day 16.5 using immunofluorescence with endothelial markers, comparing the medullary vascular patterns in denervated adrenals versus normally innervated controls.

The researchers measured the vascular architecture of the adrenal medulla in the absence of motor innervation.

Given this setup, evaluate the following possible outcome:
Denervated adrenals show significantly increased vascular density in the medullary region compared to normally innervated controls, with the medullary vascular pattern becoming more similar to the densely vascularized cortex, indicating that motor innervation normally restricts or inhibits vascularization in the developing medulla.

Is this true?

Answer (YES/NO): YES